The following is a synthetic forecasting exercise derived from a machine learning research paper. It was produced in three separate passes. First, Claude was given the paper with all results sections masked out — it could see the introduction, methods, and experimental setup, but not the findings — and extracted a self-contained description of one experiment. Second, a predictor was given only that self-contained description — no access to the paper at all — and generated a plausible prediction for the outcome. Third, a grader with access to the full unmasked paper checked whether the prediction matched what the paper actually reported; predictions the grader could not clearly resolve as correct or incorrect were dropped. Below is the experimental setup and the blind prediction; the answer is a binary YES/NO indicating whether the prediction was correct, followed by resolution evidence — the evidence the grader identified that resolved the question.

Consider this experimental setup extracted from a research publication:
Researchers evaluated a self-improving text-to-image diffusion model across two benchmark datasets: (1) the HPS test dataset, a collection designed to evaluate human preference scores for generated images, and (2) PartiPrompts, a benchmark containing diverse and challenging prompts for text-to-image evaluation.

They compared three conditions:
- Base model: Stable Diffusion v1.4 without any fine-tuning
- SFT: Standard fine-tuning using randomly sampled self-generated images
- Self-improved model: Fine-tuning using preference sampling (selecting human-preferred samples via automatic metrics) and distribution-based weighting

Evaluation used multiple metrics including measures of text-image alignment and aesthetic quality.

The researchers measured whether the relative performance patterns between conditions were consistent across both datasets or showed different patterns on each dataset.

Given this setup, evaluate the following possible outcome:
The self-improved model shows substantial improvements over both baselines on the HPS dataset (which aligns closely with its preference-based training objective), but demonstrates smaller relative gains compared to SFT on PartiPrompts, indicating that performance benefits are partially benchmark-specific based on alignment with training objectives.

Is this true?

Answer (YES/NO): NO